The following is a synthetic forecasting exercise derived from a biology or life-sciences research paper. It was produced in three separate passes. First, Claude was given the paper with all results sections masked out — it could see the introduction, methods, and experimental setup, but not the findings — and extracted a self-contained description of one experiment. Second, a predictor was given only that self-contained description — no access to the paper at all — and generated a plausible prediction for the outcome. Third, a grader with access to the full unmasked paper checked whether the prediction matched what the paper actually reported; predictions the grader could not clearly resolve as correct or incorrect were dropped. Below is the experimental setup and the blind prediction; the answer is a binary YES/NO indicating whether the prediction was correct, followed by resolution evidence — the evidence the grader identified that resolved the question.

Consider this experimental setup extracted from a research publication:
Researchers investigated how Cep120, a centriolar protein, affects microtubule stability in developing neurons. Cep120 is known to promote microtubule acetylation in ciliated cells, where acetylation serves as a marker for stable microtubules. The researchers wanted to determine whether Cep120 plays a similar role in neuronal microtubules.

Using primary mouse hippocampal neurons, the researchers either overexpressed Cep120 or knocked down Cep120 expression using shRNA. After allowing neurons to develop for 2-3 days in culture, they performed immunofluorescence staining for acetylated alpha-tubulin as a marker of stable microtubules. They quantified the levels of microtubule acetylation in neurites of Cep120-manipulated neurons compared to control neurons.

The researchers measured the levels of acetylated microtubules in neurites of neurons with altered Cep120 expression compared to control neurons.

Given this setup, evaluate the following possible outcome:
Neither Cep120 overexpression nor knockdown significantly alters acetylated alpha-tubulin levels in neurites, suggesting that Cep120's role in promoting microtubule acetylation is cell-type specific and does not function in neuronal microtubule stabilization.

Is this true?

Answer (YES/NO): NO